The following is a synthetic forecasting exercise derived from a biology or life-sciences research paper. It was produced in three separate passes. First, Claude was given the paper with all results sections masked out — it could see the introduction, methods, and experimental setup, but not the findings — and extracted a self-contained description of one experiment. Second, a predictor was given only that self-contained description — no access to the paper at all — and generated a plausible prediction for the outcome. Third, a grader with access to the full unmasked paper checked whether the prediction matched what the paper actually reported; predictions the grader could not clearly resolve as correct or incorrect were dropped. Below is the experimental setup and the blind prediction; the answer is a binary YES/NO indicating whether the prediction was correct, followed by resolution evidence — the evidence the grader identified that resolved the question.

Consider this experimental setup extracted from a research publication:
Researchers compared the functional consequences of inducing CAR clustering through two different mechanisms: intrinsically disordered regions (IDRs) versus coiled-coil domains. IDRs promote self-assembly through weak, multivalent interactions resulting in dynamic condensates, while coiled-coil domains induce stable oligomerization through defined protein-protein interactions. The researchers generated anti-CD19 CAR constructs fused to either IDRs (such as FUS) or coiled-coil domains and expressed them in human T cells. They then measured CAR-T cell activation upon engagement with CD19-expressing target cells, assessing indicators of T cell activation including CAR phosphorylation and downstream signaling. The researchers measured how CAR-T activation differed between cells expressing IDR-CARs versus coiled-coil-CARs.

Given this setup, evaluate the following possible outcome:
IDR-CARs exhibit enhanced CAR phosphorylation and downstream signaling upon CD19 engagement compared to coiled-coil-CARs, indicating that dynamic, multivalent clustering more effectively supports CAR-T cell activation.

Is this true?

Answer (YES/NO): YES